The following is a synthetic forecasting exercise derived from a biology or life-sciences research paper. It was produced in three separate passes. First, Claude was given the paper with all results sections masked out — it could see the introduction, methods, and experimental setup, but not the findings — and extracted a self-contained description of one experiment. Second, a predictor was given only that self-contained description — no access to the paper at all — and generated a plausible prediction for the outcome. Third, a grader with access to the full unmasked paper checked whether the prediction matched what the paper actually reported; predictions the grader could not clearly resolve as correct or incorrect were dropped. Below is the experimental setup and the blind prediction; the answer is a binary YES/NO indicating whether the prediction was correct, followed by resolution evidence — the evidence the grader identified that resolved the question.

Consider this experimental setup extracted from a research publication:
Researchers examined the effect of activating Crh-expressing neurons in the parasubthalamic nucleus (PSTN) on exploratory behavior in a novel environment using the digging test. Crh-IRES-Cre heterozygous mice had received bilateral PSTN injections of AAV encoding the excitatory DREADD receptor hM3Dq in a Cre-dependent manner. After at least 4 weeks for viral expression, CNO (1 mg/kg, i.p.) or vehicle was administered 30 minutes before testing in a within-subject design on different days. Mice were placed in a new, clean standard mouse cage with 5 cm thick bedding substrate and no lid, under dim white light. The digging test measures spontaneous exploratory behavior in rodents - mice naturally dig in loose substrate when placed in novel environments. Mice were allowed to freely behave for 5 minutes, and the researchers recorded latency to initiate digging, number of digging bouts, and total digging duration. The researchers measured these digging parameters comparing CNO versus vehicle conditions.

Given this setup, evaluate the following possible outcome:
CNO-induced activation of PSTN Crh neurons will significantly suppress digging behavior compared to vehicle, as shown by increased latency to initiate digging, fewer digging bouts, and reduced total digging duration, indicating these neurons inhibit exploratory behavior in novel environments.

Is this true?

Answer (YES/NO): NO